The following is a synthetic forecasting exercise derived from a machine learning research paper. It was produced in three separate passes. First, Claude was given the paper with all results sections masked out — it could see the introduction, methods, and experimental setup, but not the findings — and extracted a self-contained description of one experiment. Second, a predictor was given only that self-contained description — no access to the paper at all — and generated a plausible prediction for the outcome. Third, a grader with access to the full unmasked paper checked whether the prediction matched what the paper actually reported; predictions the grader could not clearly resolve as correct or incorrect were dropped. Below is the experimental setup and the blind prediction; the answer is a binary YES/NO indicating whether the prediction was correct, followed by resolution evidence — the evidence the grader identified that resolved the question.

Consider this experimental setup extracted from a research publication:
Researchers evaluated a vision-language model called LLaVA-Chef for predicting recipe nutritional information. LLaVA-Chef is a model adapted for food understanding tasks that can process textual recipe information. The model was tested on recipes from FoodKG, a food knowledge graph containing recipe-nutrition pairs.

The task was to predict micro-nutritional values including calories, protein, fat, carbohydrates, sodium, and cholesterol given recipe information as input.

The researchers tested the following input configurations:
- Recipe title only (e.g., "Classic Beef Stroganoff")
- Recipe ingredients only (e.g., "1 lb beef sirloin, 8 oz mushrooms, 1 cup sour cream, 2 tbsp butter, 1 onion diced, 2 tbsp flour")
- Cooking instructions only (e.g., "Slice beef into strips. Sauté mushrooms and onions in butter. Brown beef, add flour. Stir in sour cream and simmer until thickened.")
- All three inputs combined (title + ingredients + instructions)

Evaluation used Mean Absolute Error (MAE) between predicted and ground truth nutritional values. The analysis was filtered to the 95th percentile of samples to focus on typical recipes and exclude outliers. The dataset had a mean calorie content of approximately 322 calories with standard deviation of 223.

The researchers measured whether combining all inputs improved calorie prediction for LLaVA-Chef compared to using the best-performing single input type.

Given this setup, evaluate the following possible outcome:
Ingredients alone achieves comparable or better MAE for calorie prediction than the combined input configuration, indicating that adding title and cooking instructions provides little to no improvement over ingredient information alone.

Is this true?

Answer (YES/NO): YES